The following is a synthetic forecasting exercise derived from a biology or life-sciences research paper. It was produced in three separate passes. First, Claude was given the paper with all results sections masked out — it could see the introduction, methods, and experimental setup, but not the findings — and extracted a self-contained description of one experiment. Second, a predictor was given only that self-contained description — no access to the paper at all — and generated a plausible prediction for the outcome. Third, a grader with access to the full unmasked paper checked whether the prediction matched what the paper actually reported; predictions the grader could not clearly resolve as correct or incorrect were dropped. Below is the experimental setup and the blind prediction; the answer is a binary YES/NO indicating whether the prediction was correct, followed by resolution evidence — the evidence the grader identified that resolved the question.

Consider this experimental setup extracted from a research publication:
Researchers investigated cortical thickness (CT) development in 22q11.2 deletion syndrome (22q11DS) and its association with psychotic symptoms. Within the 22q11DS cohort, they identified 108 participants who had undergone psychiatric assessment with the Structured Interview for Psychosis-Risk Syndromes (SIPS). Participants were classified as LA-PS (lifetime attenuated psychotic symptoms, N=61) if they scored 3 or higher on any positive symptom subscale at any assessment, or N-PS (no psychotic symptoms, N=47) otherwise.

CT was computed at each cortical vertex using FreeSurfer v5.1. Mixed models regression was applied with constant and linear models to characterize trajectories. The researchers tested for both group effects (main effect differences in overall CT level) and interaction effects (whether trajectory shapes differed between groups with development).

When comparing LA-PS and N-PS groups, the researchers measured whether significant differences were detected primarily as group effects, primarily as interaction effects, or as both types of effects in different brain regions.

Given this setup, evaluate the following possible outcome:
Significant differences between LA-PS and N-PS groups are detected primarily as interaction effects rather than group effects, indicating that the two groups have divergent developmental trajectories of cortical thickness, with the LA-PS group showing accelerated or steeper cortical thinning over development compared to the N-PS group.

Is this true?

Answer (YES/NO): YES